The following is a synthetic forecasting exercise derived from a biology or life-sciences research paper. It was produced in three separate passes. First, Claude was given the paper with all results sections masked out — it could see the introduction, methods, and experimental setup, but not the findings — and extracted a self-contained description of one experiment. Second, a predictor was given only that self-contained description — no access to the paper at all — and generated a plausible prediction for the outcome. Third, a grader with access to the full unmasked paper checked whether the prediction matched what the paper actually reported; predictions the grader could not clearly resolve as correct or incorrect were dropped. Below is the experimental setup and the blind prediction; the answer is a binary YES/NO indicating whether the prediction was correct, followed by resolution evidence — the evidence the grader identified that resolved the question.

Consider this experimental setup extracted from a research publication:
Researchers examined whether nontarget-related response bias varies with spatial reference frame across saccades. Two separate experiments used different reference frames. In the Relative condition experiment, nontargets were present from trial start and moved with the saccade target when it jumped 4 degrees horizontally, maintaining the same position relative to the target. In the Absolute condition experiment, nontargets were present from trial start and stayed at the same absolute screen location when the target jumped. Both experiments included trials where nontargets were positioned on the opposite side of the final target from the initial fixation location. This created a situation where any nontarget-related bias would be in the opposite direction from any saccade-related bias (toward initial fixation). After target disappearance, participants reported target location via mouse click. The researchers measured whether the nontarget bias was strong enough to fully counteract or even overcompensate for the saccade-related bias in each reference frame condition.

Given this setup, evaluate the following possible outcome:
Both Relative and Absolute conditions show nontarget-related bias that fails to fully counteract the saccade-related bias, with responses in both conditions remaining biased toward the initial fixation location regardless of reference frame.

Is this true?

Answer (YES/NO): NO